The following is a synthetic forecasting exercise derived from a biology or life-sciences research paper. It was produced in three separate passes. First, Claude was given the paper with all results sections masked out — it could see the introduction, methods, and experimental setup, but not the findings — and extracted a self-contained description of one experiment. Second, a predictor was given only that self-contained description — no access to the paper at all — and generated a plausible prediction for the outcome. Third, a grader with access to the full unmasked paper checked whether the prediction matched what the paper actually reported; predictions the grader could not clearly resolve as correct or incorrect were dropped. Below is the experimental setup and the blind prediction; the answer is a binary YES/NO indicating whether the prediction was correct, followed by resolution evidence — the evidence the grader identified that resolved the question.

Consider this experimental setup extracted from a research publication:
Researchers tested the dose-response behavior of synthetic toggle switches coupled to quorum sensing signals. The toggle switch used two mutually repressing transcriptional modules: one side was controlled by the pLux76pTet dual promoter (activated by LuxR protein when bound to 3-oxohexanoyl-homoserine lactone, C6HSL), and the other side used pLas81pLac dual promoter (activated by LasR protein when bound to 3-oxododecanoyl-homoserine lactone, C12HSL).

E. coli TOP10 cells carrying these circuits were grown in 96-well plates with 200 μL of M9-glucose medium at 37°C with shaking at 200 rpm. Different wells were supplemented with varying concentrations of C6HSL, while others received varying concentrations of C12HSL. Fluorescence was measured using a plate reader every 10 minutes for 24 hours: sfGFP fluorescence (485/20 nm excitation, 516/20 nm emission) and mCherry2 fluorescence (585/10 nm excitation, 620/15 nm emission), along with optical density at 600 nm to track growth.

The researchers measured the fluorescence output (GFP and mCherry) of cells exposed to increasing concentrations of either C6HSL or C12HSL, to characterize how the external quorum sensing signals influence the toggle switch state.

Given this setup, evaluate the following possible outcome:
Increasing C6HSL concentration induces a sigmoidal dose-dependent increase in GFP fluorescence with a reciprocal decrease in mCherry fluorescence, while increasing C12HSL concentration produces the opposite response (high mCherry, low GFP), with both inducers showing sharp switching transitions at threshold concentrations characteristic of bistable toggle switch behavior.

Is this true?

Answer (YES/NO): NO